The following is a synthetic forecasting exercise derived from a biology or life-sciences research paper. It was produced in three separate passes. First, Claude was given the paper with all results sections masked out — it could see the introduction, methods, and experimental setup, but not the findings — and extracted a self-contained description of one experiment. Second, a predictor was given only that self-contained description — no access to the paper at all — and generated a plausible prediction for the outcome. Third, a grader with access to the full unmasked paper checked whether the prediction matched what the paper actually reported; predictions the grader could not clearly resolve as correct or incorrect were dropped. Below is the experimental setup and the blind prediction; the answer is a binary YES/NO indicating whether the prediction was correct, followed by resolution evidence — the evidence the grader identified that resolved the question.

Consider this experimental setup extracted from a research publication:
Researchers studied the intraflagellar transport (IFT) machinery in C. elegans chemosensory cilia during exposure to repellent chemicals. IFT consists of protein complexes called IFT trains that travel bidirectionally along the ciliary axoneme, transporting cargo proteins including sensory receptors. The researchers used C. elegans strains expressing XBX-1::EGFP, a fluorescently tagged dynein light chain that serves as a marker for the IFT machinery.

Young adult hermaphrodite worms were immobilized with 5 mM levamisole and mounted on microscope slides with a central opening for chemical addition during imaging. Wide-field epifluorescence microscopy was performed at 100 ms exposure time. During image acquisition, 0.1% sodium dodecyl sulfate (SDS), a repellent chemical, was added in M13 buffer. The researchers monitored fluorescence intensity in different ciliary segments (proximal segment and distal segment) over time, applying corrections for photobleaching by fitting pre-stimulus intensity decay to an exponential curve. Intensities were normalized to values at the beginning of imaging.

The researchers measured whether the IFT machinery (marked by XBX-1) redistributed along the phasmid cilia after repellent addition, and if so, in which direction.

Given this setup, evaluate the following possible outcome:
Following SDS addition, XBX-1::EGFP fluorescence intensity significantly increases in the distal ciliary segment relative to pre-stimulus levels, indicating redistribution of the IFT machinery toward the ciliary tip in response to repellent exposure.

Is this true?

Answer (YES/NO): NO